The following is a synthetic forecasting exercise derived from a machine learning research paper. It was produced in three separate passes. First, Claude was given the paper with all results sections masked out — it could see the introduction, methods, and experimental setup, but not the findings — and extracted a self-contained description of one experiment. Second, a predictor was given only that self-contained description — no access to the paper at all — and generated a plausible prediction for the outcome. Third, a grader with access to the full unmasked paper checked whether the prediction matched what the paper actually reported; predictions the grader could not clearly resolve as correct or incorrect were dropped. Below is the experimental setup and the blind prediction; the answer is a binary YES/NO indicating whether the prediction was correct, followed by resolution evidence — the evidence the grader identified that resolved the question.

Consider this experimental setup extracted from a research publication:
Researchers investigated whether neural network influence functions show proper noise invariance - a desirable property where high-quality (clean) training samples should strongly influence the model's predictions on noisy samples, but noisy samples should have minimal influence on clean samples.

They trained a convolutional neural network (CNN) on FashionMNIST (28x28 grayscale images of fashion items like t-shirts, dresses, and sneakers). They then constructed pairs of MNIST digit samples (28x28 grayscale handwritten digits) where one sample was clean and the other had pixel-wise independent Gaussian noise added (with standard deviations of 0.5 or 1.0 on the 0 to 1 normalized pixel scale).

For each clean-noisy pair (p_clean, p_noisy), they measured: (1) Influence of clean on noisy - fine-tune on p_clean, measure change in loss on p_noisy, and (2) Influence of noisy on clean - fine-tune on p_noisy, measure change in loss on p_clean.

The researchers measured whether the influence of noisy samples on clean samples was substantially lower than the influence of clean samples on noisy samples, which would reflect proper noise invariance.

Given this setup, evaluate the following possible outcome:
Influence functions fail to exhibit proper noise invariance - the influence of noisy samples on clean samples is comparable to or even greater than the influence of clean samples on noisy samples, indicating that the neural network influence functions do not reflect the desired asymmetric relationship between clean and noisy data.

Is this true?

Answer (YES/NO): YES